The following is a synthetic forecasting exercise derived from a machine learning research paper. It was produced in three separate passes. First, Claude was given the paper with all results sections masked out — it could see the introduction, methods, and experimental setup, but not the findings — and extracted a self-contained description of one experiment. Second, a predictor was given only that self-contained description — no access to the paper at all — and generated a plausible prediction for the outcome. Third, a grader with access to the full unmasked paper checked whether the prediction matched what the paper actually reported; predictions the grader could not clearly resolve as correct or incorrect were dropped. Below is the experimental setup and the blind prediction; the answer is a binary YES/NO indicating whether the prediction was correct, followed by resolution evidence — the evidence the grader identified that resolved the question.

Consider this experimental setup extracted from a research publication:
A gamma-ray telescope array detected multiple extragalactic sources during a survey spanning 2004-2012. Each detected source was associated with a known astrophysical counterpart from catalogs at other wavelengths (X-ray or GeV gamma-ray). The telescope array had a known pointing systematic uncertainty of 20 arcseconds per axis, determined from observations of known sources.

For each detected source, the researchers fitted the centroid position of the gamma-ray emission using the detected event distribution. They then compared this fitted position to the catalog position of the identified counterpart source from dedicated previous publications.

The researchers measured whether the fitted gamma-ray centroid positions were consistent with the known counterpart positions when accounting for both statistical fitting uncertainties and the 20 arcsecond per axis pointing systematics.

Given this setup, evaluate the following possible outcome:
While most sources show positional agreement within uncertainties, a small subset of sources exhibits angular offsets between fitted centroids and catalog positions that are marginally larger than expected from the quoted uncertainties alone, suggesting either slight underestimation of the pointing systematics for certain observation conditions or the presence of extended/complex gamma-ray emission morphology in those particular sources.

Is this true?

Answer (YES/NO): NO